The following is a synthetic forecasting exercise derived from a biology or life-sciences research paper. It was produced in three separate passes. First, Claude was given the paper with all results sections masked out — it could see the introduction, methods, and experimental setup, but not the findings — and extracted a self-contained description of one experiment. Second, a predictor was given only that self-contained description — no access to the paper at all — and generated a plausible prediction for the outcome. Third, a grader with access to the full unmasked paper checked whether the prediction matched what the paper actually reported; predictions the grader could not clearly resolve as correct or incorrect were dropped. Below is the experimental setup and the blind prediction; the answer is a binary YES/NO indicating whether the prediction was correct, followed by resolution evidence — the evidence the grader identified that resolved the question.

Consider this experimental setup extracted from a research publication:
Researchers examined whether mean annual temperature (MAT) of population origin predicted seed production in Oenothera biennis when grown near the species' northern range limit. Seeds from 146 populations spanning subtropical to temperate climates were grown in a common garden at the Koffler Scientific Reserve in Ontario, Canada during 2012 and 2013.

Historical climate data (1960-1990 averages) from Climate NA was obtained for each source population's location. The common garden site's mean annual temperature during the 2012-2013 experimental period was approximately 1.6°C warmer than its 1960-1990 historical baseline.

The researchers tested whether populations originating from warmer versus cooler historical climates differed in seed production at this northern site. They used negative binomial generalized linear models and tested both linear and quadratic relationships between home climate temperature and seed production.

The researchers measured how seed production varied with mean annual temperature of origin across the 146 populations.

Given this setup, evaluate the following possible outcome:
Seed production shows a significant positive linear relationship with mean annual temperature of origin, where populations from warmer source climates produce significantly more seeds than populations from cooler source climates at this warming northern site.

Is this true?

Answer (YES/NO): NO